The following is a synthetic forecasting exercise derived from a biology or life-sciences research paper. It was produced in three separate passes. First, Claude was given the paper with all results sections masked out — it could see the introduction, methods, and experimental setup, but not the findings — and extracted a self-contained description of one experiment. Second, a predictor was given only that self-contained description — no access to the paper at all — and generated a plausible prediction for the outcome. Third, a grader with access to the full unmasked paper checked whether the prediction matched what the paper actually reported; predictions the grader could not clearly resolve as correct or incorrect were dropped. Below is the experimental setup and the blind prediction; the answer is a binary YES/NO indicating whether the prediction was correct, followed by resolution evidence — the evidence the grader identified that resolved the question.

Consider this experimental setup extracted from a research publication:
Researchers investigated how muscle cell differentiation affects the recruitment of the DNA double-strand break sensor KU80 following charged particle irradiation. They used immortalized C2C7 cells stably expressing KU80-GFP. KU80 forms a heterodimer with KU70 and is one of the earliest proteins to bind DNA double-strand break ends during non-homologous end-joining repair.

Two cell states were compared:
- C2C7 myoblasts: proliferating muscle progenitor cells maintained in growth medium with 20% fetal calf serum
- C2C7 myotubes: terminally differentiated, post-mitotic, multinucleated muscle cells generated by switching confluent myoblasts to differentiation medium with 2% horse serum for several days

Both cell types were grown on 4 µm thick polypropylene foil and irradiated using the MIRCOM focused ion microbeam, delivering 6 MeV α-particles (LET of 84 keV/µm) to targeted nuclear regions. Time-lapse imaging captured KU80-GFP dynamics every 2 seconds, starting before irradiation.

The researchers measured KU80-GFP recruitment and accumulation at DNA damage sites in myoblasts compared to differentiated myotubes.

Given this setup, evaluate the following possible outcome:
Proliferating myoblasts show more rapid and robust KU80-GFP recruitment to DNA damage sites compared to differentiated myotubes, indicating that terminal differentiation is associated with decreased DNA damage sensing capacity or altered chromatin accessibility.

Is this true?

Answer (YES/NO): YES